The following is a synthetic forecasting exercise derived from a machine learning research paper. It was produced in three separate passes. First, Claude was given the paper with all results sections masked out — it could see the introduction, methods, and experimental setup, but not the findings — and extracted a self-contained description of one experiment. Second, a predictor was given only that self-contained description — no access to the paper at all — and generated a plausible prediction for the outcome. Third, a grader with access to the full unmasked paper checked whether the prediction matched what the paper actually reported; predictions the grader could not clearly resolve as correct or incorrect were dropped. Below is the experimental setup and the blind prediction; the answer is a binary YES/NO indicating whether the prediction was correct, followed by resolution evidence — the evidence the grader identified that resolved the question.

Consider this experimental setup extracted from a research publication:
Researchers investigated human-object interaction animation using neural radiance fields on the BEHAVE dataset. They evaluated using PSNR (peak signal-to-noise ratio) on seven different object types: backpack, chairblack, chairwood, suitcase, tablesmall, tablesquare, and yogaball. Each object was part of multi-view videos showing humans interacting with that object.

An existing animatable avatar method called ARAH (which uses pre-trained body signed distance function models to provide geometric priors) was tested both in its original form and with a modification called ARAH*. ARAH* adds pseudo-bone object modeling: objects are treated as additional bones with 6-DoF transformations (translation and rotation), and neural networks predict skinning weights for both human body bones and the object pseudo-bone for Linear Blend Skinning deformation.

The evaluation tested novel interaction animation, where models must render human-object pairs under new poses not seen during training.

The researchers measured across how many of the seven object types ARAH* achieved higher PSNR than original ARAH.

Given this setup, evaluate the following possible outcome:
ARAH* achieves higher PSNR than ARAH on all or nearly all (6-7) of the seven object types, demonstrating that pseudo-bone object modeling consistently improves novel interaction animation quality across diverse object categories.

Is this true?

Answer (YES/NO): NO